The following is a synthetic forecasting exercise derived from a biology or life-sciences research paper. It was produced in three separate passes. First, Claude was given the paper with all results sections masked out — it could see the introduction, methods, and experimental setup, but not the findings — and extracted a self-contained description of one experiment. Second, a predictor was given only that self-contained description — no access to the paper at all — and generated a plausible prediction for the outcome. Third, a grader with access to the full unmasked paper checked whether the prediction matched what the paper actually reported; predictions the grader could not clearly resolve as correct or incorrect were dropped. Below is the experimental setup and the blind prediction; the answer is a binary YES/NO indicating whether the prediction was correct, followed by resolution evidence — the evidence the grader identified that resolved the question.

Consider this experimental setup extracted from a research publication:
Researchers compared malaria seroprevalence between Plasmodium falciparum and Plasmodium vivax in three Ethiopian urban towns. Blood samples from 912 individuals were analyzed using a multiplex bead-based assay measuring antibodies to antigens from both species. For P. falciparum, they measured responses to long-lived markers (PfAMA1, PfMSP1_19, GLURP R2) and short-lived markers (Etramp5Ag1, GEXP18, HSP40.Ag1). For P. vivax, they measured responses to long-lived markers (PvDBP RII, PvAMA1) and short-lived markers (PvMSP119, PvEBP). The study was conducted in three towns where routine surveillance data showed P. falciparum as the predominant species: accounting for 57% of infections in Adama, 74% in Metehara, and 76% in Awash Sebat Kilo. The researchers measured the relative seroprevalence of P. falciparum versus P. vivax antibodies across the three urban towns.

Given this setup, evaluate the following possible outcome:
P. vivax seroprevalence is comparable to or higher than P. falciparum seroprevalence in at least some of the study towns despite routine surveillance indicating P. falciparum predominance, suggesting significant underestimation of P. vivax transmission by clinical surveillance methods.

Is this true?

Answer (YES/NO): YES